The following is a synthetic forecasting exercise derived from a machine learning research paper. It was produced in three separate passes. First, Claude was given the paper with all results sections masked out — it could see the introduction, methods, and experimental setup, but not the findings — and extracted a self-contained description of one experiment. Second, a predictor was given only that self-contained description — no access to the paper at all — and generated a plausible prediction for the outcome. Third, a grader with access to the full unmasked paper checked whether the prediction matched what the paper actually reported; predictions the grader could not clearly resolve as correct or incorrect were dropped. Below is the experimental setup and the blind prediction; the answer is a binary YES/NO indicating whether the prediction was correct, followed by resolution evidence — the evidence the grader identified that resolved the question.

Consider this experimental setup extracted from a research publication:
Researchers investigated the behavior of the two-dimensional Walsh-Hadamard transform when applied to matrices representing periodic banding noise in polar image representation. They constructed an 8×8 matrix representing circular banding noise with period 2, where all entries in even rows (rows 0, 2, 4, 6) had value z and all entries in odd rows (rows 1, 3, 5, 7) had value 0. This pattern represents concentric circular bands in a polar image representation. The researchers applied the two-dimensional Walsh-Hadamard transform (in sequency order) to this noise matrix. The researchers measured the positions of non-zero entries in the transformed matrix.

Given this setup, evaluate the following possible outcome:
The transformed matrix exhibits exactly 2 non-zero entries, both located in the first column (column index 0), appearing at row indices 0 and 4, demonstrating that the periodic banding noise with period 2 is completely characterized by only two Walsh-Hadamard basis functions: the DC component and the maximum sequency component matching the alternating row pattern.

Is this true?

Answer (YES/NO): NO